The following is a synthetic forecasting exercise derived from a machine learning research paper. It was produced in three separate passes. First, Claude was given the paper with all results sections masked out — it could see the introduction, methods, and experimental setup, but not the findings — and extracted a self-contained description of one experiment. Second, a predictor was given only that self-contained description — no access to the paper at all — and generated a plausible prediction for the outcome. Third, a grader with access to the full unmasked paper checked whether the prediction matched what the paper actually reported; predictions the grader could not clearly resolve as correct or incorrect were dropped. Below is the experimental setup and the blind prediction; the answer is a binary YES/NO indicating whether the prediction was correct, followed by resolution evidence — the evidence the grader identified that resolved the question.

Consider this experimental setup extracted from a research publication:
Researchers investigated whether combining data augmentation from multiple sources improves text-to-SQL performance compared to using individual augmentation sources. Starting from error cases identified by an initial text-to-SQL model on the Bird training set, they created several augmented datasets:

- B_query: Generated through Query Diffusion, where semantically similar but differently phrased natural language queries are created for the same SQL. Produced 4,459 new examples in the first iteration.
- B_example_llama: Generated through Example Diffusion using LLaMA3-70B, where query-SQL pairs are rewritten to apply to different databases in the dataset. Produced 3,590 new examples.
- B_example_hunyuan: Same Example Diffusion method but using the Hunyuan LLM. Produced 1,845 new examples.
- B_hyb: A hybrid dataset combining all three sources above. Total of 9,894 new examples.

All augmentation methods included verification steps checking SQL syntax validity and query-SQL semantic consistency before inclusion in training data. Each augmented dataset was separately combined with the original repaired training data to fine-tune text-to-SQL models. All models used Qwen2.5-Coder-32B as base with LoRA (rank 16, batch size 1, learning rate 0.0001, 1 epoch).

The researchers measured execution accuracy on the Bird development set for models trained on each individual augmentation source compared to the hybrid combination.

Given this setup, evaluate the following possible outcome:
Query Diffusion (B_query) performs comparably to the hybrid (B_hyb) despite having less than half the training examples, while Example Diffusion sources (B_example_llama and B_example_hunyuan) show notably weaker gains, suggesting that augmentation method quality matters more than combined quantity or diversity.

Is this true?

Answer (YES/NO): NO